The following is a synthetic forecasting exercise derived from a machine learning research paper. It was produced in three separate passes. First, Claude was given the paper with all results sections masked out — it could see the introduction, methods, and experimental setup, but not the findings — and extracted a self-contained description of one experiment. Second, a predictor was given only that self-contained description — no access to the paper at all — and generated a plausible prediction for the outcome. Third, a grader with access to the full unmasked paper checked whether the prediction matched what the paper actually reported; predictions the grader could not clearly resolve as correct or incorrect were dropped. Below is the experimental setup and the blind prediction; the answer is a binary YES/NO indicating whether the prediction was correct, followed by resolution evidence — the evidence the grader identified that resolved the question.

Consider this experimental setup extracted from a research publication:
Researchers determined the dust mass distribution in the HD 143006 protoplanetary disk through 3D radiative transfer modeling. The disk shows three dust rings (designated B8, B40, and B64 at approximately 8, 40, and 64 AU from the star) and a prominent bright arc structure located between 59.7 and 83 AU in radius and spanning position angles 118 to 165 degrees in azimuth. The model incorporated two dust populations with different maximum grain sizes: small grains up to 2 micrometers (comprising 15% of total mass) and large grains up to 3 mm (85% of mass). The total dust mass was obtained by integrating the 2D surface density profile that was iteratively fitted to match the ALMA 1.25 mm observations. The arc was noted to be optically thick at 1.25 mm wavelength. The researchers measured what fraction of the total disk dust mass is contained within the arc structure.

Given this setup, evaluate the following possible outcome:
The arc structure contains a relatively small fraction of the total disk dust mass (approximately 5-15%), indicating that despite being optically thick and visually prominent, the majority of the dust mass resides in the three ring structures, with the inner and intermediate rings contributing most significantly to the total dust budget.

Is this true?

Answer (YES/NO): NO